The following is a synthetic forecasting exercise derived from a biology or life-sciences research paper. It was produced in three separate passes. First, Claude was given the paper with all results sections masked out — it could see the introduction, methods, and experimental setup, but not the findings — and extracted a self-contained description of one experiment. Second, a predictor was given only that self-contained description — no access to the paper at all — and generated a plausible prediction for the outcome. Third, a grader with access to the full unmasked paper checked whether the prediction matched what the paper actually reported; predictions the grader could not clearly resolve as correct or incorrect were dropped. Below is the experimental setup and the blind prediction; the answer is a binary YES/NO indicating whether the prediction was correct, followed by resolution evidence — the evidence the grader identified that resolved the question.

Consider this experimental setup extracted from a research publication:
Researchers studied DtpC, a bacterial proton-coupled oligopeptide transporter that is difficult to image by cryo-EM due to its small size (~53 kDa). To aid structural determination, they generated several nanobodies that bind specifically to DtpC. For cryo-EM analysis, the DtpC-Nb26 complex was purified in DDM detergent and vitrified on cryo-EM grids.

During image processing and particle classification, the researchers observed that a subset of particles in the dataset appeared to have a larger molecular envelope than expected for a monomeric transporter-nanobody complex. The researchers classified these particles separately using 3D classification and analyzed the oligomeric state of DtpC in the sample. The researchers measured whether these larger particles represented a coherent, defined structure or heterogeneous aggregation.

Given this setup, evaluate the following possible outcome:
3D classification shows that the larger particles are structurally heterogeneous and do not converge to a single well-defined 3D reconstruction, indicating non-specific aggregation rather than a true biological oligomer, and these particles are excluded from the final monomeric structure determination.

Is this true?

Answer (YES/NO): NO